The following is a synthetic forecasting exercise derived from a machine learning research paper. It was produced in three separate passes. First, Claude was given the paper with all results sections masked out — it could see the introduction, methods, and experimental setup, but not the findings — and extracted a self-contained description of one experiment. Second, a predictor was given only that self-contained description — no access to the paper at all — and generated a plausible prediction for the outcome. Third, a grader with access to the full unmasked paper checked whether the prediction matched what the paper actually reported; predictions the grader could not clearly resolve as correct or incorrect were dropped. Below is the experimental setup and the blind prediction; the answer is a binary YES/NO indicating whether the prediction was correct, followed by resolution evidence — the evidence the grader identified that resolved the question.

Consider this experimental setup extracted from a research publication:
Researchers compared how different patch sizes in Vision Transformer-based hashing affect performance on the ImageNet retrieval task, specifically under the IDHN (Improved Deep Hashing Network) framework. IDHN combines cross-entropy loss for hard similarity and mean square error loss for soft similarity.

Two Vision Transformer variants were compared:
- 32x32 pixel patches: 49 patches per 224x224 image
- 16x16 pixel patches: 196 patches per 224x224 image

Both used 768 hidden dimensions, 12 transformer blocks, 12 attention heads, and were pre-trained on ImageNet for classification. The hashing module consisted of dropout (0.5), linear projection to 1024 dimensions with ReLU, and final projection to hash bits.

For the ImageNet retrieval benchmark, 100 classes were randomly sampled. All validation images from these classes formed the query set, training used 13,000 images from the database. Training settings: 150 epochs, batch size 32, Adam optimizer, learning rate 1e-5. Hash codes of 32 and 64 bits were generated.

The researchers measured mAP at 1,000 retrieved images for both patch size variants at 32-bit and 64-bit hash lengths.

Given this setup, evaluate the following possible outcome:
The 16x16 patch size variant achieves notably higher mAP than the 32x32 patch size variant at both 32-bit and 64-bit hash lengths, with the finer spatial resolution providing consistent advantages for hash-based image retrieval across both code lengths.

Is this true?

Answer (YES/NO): NO